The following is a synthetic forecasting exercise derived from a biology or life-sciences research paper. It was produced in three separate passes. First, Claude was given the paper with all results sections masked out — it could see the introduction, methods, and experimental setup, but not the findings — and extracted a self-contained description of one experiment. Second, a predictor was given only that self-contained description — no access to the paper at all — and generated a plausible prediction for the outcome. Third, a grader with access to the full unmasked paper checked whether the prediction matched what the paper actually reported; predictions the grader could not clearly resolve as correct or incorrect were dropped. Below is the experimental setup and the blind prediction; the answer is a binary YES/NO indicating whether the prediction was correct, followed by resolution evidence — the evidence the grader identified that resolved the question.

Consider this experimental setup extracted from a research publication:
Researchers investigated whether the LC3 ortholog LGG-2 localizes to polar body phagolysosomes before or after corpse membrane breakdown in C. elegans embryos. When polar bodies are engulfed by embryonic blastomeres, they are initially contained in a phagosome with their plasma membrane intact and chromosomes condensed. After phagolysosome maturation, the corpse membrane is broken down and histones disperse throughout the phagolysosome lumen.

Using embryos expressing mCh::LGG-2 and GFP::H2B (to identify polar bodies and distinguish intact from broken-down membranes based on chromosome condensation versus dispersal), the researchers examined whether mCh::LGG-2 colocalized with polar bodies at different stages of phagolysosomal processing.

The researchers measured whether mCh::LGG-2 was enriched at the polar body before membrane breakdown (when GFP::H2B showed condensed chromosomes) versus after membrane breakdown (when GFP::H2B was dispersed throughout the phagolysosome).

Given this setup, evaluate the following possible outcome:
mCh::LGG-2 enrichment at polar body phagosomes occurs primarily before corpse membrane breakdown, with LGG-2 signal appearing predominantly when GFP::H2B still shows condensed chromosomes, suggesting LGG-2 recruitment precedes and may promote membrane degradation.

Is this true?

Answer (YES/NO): NO